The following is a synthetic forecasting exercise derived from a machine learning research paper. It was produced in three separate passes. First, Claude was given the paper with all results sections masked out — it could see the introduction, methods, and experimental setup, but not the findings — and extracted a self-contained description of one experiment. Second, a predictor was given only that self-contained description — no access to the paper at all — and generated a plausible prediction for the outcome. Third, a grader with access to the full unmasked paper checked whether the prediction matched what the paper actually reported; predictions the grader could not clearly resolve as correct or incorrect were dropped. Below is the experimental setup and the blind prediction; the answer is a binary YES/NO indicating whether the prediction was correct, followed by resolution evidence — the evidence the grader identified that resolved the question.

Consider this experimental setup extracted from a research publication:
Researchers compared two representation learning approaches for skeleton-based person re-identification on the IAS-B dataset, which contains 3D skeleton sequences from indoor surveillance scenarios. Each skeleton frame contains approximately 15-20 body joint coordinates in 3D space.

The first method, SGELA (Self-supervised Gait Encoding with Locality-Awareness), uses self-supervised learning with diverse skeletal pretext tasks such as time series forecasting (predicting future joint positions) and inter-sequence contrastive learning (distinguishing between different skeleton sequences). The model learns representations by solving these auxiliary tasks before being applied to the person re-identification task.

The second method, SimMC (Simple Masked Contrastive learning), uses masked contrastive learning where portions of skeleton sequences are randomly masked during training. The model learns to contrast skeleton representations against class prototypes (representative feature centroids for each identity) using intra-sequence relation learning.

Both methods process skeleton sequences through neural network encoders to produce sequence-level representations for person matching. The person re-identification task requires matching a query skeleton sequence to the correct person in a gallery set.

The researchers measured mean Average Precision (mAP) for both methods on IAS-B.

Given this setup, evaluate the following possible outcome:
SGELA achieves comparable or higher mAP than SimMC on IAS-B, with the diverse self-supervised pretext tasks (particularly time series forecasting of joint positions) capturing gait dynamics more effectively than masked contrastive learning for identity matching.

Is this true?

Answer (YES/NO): NO